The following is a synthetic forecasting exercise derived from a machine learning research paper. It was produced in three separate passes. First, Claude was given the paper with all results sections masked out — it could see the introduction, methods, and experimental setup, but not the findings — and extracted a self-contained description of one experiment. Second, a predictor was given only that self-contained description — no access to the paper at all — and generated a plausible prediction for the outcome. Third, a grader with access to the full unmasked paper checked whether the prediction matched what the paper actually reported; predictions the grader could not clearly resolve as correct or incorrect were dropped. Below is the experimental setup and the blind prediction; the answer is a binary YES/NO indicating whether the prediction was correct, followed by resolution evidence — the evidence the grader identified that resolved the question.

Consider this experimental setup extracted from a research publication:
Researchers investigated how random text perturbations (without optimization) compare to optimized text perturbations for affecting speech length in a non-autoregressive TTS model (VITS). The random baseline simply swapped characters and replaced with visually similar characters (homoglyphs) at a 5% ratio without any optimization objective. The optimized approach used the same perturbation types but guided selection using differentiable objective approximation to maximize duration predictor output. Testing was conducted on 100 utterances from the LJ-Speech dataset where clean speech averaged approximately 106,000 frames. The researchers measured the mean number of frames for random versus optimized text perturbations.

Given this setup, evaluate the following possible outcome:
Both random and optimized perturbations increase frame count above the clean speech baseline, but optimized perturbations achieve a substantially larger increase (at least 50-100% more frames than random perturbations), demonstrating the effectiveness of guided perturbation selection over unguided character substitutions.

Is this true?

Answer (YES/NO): NO